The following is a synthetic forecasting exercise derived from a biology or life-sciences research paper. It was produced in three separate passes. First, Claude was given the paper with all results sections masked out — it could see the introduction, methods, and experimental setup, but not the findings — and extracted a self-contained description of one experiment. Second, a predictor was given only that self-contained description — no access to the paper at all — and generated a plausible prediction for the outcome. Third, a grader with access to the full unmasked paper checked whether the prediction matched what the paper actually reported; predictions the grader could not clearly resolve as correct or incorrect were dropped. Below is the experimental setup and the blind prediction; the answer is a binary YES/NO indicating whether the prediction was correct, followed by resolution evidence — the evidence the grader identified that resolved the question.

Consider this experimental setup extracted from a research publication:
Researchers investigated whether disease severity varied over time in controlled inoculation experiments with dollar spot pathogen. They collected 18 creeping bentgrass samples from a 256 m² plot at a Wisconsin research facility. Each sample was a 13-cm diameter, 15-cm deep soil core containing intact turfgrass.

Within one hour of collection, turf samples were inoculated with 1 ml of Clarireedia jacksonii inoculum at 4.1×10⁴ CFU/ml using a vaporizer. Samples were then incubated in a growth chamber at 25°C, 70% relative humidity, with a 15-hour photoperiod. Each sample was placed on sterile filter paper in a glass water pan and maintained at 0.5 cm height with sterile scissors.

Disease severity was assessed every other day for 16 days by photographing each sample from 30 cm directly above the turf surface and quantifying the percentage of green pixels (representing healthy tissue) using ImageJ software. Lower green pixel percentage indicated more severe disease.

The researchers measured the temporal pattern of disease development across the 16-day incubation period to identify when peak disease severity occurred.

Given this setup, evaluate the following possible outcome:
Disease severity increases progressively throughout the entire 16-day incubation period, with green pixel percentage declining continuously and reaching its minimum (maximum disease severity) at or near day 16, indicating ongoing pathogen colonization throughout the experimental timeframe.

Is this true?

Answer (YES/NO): NO